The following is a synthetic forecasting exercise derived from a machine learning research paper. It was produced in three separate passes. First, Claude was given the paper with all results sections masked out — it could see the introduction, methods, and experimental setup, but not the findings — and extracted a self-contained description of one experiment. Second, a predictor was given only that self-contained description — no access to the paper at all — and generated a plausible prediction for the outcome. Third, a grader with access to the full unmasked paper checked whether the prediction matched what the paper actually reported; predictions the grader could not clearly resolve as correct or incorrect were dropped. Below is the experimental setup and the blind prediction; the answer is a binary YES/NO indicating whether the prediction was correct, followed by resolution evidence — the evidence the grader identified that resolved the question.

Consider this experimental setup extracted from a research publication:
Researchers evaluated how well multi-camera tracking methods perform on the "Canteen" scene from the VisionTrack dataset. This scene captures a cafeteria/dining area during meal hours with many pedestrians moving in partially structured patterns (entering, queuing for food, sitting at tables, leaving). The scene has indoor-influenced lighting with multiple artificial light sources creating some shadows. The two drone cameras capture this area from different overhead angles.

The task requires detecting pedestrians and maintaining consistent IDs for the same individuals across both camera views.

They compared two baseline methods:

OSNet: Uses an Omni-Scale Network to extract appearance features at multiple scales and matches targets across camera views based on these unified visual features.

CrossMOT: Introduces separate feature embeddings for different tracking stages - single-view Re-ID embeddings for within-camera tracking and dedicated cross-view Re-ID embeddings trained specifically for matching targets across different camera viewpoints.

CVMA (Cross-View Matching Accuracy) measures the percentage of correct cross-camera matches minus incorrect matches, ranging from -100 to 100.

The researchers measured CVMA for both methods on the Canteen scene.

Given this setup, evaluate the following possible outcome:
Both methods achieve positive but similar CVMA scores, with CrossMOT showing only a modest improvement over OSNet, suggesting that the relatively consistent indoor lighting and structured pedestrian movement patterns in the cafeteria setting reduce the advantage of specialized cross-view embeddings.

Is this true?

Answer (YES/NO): NO